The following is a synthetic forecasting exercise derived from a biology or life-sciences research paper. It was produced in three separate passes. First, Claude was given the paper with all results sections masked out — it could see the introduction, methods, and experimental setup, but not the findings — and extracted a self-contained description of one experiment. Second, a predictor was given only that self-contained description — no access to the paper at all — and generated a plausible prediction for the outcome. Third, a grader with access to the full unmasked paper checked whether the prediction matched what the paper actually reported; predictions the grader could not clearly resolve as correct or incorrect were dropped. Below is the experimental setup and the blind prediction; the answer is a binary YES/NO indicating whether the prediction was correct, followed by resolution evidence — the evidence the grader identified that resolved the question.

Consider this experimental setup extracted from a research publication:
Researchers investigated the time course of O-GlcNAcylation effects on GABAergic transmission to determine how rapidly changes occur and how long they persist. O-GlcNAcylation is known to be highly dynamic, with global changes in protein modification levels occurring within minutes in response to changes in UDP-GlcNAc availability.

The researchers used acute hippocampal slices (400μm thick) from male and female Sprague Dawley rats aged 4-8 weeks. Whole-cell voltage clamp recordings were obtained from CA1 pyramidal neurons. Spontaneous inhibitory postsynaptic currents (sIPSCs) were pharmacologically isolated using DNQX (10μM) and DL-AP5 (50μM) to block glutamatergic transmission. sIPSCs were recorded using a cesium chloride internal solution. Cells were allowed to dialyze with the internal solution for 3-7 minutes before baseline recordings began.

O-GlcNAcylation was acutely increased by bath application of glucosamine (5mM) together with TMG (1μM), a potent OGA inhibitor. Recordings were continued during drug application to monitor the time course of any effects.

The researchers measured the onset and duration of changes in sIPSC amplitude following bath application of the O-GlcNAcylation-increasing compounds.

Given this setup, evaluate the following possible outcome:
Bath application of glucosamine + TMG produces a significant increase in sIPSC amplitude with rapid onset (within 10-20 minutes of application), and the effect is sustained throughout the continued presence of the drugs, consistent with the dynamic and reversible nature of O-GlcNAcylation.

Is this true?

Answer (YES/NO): NO